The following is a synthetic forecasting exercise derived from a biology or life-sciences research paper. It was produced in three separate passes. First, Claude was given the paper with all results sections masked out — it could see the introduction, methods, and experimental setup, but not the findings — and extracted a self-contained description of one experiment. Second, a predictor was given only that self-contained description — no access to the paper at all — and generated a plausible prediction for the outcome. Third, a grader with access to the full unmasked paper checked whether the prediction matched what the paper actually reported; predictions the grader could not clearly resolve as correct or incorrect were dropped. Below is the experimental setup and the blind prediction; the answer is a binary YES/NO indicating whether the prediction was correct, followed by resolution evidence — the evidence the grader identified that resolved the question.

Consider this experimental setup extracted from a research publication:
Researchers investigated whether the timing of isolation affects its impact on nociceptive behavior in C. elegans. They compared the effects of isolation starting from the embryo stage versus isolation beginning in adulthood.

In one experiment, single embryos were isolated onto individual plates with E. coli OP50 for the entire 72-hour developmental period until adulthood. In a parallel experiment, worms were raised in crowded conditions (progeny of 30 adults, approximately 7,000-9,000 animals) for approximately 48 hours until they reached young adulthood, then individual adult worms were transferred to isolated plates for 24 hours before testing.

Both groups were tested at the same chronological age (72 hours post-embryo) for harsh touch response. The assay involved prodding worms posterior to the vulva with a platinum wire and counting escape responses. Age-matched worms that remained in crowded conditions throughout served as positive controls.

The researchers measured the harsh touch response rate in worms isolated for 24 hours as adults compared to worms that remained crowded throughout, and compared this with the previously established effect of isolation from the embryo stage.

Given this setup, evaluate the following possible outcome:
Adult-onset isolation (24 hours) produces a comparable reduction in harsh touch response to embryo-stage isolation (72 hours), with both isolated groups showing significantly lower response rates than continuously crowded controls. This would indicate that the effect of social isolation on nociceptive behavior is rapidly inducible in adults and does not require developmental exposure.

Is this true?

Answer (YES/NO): NO